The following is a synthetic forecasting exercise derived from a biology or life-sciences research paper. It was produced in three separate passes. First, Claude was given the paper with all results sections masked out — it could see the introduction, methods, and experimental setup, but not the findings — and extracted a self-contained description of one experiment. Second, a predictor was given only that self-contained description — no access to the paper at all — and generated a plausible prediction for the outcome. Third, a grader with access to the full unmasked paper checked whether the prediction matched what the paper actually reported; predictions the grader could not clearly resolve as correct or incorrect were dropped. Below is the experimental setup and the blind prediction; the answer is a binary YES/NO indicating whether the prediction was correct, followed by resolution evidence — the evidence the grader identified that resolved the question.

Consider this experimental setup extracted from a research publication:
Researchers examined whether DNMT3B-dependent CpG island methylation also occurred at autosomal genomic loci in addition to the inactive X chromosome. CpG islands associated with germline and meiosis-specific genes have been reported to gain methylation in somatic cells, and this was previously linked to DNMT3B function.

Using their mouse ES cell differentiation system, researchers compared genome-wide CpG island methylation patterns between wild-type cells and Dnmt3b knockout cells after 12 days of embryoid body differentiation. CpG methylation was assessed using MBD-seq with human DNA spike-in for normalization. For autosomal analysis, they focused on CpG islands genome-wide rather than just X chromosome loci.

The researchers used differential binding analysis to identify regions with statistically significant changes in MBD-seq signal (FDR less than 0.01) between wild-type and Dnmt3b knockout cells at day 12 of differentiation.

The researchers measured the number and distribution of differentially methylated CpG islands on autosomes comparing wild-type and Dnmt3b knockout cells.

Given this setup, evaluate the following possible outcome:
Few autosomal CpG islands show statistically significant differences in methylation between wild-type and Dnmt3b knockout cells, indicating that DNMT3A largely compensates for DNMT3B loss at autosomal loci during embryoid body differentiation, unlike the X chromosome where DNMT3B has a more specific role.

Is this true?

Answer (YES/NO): NO